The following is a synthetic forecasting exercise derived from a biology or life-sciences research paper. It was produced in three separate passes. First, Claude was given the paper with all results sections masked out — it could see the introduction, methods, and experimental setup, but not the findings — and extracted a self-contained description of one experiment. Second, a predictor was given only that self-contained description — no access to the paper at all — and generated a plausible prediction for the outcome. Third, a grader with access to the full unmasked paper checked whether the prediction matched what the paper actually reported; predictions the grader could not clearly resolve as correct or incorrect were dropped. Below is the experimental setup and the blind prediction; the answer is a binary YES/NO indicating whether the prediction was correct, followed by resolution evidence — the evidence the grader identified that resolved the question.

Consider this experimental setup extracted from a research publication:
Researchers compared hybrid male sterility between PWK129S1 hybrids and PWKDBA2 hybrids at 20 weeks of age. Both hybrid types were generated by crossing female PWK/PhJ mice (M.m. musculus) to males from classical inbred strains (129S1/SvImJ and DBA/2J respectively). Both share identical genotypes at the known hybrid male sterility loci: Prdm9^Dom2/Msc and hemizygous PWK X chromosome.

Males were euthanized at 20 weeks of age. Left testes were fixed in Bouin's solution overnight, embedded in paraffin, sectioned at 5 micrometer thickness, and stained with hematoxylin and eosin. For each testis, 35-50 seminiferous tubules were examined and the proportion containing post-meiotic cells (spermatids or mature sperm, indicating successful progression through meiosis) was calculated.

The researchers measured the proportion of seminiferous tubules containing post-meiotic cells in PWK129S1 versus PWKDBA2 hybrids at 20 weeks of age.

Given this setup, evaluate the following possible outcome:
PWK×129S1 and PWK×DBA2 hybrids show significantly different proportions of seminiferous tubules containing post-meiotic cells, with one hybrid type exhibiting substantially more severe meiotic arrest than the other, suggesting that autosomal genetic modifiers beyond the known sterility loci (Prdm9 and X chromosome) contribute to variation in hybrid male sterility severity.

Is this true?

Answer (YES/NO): YES